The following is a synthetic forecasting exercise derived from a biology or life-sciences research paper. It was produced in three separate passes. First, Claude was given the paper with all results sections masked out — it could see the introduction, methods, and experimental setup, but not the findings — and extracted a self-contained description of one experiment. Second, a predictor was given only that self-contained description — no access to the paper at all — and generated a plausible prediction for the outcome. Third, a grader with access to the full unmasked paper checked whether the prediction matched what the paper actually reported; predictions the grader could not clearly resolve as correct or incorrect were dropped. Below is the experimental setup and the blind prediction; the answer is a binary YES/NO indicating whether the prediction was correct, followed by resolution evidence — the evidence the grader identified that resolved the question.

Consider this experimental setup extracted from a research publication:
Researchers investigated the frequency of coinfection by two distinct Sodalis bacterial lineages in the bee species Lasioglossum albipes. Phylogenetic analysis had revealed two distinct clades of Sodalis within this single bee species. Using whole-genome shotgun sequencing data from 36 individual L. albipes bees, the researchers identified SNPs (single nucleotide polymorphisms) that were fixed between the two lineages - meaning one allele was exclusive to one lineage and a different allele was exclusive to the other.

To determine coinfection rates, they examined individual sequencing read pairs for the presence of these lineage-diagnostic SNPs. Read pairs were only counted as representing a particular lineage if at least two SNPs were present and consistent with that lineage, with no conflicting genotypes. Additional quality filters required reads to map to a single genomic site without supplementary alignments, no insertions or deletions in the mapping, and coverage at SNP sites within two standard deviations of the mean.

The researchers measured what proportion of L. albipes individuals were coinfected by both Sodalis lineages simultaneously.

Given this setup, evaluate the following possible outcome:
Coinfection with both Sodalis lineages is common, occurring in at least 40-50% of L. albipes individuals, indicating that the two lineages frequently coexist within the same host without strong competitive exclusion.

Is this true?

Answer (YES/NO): NO